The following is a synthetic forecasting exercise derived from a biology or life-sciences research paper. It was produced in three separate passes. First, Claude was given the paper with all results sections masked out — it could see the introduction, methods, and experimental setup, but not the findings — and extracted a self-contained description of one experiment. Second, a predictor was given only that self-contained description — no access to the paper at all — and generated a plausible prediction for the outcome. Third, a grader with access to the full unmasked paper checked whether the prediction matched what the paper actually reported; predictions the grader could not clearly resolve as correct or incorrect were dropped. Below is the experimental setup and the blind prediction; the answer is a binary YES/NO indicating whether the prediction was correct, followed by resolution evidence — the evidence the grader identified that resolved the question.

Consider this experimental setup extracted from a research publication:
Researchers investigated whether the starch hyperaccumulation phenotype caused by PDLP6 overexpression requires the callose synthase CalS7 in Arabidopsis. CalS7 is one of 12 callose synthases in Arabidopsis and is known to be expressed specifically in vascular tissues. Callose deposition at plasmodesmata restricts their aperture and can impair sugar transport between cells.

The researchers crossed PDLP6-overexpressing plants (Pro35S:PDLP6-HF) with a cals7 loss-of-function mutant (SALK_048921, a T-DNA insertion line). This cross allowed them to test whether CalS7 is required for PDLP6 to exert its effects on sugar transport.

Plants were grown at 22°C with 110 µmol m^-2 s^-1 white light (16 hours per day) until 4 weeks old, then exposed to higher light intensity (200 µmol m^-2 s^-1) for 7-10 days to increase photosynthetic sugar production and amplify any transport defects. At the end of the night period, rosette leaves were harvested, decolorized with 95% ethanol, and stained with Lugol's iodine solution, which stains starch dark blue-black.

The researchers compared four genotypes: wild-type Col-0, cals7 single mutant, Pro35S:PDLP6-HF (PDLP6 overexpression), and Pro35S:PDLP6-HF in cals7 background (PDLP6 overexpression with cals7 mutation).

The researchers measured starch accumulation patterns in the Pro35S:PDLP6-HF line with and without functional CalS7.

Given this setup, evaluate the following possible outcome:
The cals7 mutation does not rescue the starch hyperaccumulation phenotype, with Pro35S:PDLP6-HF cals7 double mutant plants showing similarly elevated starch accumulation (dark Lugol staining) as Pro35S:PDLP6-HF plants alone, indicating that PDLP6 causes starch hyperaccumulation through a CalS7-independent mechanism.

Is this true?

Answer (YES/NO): NO